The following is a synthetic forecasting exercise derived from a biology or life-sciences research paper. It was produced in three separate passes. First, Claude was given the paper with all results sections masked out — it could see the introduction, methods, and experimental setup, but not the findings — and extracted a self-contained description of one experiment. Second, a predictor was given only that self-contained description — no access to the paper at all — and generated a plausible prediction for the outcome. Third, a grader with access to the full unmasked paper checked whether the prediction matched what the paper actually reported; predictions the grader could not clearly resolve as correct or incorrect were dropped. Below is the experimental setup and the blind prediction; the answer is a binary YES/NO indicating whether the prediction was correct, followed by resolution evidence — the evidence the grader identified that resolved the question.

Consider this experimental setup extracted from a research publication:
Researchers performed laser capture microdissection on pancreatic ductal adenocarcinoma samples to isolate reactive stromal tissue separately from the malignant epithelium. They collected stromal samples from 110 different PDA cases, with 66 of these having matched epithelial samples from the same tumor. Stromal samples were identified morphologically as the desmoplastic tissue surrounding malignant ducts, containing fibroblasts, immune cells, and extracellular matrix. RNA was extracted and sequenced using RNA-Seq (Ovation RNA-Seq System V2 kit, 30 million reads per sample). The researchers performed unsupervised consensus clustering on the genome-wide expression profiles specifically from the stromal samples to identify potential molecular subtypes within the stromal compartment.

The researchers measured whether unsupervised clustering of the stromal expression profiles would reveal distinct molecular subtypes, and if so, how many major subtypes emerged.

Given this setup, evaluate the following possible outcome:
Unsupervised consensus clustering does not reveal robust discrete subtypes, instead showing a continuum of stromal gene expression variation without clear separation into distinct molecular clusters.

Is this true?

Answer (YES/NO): NO